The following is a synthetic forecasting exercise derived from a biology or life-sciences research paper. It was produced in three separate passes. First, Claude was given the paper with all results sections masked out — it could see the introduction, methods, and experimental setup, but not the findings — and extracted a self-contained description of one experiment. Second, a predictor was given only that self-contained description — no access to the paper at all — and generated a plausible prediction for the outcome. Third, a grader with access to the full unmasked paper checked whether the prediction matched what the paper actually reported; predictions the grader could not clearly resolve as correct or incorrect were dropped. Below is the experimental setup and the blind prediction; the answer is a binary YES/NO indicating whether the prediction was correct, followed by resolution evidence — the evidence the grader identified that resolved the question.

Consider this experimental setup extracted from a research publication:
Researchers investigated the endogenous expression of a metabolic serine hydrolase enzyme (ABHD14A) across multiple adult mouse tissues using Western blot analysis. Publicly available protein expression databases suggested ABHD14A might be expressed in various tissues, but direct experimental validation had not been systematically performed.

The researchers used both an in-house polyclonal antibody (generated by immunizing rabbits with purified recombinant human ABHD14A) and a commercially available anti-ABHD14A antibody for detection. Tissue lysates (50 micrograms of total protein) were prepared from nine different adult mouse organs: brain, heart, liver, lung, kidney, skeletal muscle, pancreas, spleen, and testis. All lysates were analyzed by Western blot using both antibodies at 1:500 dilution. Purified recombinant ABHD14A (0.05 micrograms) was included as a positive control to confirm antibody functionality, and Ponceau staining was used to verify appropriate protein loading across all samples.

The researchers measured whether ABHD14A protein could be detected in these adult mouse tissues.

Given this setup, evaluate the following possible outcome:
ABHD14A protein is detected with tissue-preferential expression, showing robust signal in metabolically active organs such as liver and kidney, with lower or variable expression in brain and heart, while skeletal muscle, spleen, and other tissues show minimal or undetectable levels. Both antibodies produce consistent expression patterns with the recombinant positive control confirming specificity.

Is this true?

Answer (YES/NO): NO